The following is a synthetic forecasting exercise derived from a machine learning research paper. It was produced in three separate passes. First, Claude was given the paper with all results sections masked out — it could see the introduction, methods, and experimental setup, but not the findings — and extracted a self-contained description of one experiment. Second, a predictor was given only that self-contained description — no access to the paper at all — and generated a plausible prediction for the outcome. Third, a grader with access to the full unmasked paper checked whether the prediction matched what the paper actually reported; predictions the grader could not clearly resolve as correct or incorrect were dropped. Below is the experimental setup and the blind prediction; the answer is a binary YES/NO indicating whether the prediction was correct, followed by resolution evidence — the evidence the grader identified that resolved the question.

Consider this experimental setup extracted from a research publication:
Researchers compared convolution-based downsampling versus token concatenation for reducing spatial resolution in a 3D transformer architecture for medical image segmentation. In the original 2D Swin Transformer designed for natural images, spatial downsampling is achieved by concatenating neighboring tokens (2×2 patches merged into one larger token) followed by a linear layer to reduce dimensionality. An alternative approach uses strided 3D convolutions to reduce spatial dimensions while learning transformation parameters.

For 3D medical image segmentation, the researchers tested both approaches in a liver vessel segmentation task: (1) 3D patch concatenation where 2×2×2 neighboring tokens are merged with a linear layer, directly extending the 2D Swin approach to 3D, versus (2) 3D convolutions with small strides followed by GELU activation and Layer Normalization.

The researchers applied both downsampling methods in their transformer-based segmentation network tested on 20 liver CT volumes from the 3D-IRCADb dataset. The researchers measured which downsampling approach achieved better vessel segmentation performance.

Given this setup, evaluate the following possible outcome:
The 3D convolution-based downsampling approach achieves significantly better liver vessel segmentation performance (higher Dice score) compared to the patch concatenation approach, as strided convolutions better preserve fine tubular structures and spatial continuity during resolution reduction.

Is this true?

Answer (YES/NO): YES